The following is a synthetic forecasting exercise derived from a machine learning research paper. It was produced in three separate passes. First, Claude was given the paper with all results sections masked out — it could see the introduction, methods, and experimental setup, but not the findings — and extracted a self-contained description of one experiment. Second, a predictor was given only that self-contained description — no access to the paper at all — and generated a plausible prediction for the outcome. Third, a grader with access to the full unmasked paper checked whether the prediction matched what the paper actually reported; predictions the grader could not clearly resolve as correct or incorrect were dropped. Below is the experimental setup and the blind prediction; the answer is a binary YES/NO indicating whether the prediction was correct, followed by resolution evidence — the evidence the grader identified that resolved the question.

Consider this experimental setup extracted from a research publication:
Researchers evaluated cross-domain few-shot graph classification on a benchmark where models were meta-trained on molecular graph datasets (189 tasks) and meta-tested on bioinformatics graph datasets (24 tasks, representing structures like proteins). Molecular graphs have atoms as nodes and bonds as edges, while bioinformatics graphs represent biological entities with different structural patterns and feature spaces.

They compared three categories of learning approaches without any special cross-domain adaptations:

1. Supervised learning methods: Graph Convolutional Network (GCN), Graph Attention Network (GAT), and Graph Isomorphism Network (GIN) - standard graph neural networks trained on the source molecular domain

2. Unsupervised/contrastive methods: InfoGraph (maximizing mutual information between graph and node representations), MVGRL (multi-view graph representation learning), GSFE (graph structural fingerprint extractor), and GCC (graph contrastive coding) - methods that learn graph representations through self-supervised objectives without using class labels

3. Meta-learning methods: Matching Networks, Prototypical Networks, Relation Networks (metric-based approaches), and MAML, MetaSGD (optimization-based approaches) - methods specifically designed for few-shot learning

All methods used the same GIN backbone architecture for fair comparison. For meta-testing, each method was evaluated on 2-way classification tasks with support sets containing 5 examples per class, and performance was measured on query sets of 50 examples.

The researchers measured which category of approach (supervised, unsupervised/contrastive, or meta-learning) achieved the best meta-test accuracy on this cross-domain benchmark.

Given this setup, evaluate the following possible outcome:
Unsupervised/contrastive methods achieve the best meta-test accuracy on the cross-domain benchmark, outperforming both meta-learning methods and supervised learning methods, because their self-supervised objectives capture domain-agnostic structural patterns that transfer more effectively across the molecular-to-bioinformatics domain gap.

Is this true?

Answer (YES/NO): YES